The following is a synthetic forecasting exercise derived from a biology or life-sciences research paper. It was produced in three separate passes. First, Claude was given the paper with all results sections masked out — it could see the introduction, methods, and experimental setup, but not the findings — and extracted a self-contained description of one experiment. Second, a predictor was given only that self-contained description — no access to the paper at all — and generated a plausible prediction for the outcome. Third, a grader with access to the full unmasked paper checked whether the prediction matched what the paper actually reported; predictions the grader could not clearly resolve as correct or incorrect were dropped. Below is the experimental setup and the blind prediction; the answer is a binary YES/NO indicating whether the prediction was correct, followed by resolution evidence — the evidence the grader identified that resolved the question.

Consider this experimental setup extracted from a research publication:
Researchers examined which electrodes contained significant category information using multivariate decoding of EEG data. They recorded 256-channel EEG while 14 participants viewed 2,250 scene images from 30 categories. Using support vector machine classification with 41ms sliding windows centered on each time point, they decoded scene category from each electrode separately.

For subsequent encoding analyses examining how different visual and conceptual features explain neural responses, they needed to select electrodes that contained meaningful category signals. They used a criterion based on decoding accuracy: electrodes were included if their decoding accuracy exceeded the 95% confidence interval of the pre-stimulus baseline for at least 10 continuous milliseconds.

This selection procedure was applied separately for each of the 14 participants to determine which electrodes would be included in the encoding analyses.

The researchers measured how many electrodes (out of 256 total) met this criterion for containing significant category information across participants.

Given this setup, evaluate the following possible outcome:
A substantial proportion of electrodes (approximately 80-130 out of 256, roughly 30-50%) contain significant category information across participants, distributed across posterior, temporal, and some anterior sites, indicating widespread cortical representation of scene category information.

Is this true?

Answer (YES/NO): NO